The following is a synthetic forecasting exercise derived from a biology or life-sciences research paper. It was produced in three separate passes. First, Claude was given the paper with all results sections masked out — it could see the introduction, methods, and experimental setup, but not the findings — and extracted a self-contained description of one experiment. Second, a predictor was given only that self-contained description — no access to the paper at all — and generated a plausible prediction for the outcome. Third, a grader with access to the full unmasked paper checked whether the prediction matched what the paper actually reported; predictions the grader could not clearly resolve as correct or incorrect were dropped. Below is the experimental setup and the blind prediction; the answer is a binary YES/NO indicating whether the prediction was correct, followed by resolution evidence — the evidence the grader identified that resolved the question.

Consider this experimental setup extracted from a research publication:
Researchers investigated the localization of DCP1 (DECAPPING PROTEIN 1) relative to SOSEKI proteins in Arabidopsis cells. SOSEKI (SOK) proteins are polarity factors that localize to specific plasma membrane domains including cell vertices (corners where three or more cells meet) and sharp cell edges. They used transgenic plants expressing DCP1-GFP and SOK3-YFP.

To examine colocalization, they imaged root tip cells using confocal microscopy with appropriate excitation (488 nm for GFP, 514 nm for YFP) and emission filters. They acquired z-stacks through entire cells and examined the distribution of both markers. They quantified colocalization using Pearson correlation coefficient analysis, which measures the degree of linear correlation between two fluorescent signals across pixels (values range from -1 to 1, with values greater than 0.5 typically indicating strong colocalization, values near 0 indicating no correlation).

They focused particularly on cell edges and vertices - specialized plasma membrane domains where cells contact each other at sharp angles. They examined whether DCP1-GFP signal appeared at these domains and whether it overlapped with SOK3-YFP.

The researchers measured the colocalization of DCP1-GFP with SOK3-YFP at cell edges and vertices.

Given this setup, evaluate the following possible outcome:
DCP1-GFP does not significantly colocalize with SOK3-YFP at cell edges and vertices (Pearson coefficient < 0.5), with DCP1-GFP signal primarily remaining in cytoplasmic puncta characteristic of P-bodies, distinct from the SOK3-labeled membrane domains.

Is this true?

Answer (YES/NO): NO